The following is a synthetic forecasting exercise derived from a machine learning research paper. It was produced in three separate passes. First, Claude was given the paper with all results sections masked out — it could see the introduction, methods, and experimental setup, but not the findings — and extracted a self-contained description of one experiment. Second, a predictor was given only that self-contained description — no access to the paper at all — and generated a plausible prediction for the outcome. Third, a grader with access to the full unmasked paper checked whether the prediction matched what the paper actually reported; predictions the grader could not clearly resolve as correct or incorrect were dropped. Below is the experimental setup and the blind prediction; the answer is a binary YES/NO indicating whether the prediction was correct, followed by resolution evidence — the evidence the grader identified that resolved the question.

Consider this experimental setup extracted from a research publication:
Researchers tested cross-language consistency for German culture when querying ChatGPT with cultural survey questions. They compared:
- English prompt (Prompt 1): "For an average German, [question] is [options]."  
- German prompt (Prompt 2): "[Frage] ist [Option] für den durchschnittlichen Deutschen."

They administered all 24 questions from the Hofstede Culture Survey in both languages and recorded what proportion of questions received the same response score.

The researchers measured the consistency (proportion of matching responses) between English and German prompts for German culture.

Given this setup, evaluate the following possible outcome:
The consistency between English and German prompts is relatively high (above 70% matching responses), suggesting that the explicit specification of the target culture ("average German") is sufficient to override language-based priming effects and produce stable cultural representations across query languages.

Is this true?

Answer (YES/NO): YES